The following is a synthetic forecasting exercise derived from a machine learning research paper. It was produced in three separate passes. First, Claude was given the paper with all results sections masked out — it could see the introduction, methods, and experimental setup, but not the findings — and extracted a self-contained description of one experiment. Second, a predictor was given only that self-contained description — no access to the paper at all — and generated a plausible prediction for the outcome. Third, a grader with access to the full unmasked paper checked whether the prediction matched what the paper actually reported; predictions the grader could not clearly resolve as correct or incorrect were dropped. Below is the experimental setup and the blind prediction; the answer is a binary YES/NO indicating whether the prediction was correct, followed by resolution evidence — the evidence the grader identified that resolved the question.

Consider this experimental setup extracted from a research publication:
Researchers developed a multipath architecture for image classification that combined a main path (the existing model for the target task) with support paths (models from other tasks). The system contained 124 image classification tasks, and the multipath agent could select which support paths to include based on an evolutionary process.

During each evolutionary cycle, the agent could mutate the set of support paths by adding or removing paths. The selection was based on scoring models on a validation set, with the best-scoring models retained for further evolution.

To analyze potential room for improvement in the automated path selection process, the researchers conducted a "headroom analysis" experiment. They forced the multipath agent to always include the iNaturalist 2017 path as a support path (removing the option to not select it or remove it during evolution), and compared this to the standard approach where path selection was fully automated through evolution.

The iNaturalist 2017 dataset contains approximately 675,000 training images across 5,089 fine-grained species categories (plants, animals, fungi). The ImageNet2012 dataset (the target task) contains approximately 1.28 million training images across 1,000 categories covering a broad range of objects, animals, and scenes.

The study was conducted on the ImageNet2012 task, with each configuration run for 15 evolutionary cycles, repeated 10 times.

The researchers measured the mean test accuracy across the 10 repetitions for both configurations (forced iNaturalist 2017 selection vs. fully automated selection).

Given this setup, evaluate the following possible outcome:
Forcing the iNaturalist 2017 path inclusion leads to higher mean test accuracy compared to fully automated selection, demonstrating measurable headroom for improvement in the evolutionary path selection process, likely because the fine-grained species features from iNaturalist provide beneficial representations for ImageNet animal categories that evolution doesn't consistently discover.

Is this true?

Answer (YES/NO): YES